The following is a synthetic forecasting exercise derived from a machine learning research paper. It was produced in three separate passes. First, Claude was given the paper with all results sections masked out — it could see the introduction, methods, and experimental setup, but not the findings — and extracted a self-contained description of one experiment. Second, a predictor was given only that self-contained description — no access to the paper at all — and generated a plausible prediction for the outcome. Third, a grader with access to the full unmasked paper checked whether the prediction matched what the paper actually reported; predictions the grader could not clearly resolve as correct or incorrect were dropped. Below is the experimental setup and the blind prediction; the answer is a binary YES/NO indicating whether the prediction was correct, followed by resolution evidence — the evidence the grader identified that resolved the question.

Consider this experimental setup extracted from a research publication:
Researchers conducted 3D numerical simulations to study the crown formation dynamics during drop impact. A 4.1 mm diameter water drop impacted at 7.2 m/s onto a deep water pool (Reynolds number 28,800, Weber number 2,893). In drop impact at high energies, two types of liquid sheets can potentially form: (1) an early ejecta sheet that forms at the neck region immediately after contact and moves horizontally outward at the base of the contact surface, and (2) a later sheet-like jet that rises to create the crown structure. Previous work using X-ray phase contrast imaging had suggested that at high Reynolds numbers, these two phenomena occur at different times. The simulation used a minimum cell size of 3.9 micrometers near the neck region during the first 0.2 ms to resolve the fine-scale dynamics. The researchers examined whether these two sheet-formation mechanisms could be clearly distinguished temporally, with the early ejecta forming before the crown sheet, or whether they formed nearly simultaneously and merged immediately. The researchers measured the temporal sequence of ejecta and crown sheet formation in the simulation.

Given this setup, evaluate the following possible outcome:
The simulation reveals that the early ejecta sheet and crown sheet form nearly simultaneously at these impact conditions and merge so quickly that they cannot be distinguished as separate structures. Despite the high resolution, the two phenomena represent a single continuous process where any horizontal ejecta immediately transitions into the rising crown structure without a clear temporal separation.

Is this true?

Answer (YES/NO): NO